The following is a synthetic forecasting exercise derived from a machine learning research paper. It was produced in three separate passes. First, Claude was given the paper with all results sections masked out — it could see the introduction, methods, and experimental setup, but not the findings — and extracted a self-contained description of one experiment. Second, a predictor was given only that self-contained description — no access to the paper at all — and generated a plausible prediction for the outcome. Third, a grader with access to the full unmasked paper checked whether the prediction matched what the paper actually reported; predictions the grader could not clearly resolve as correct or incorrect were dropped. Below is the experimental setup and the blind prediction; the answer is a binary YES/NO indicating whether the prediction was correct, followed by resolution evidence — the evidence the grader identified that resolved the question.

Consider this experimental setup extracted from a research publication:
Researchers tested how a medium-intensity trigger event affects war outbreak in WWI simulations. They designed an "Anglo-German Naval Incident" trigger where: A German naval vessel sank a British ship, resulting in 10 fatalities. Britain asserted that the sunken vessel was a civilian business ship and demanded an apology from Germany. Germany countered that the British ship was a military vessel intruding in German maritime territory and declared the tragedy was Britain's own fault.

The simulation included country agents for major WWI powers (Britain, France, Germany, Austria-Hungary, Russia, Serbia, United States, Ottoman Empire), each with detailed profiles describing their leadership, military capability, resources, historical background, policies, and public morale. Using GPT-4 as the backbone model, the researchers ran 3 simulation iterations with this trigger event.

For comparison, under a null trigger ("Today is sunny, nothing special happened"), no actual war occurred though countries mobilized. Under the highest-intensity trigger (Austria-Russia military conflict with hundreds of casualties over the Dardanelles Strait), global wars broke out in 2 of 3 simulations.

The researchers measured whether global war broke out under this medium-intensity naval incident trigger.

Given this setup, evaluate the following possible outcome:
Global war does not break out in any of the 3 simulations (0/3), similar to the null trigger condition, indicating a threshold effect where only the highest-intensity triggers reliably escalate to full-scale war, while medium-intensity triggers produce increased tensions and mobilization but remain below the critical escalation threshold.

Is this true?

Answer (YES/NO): NO